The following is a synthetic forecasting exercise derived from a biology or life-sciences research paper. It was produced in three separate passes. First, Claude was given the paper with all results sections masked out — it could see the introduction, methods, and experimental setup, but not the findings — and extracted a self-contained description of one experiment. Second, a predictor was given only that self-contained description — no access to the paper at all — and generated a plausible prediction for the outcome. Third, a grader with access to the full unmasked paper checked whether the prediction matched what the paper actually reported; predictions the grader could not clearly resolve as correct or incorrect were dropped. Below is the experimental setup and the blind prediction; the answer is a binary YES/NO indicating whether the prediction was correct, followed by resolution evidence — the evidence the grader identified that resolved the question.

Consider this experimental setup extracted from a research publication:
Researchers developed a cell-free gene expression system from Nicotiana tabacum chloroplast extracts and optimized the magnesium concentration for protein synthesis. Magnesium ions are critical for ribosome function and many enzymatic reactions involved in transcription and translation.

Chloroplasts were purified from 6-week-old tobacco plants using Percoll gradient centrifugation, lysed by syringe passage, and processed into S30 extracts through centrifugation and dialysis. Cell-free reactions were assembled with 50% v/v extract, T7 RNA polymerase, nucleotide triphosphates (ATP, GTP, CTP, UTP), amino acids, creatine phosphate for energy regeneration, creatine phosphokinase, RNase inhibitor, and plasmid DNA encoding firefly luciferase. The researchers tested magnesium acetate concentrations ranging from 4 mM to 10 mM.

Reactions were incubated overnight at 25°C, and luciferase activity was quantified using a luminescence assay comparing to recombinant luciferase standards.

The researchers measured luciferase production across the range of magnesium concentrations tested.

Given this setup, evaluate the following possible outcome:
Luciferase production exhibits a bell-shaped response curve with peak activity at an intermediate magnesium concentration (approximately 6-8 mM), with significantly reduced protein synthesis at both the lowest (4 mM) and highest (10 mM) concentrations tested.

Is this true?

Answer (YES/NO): NO